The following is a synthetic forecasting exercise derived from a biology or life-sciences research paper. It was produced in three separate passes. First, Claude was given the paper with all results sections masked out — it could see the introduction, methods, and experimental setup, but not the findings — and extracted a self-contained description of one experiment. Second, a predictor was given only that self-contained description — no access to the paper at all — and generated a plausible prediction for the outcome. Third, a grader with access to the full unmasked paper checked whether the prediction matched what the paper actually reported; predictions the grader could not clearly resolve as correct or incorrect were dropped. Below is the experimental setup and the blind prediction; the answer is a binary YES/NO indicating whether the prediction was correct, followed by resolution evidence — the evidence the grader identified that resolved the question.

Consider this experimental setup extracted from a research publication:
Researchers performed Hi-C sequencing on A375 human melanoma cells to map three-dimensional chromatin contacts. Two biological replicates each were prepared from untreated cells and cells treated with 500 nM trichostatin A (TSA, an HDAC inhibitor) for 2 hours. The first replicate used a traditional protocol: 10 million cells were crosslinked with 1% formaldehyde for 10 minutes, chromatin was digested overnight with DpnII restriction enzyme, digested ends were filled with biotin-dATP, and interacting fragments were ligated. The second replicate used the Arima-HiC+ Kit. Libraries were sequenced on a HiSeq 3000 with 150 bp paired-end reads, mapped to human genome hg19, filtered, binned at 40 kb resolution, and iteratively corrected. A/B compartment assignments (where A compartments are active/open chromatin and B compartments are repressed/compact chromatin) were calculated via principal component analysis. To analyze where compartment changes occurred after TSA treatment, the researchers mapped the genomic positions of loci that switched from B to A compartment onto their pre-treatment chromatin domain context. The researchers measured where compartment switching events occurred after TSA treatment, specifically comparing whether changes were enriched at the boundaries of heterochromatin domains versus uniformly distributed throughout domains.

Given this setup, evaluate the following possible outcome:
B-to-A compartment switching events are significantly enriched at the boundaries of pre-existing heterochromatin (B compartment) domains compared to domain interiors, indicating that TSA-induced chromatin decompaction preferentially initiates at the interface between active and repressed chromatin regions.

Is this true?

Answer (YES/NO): YES